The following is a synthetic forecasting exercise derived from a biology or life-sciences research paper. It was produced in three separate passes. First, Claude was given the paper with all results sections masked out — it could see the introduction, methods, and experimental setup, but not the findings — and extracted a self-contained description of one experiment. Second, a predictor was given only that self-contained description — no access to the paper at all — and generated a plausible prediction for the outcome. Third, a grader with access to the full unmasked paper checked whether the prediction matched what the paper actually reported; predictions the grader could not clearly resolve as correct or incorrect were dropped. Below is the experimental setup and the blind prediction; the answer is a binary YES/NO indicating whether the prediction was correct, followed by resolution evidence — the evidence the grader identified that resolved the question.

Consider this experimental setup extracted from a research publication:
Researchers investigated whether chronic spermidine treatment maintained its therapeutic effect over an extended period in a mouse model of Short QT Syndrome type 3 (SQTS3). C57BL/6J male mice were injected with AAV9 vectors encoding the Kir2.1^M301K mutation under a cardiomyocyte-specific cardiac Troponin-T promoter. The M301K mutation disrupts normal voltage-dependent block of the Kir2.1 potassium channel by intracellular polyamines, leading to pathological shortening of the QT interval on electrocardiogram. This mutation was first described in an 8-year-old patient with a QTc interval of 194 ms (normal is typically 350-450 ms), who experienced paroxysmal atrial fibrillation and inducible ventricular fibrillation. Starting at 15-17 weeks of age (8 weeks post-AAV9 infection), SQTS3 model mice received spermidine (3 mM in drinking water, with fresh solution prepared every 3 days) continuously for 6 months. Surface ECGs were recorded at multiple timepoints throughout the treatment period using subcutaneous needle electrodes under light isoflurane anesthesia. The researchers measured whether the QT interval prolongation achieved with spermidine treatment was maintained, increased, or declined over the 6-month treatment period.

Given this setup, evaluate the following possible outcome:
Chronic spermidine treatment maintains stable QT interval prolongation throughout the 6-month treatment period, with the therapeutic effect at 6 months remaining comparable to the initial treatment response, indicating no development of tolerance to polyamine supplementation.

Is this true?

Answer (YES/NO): YES